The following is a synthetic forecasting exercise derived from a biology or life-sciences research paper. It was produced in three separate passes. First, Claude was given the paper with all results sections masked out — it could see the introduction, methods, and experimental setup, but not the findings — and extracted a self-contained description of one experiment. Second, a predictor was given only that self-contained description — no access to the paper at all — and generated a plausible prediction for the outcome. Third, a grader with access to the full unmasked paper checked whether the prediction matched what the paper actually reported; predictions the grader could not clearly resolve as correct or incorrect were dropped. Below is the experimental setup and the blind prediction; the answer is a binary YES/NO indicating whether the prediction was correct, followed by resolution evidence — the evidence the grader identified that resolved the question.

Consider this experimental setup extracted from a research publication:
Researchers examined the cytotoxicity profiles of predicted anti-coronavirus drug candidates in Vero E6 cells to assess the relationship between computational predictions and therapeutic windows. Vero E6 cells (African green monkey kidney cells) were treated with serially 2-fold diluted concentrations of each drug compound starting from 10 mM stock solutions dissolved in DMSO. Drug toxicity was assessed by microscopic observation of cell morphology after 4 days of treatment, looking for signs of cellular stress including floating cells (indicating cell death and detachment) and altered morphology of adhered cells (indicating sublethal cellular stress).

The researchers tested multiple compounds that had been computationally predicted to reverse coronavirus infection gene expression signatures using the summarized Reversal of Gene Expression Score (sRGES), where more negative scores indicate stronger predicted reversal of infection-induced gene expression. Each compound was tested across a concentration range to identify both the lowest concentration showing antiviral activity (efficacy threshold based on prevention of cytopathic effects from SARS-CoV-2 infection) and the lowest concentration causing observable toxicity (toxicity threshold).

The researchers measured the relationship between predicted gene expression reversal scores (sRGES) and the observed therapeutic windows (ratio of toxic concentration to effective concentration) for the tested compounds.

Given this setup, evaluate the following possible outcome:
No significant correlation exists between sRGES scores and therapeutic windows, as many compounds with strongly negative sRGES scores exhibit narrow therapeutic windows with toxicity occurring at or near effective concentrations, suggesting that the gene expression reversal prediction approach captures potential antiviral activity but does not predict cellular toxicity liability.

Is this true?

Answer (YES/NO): YES